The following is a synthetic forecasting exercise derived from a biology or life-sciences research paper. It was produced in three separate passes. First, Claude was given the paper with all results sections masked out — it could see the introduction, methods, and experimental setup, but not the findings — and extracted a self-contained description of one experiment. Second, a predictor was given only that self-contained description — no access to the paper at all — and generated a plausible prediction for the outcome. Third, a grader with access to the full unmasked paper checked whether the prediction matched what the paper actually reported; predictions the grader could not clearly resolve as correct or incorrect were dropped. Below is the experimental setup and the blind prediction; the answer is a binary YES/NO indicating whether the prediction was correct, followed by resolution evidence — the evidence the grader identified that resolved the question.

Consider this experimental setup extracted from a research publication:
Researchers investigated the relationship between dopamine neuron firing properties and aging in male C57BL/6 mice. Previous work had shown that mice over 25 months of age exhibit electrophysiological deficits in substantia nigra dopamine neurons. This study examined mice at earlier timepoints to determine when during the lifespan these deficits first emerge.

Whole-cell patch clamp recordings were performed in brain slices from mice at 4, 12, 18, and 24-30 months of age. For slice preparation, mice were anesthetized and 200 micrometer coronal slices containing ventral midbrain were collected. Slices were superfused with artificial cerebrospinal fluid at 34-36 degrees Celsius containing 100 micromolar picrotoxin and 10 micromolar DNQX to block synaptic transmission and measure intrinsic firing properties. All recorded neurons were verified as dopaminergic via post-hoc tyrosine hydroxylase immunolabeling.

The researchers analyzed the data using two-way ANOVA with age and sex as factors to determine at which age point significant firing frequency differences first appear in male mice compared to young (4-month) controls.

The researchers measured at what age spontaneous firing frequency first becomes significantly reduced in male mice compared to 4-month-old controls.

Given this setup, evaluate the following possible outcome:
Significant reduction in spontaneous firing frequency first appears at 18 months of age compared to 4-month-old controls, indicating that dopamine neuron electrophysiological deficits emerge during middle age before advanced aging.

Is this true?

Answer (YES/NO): NO